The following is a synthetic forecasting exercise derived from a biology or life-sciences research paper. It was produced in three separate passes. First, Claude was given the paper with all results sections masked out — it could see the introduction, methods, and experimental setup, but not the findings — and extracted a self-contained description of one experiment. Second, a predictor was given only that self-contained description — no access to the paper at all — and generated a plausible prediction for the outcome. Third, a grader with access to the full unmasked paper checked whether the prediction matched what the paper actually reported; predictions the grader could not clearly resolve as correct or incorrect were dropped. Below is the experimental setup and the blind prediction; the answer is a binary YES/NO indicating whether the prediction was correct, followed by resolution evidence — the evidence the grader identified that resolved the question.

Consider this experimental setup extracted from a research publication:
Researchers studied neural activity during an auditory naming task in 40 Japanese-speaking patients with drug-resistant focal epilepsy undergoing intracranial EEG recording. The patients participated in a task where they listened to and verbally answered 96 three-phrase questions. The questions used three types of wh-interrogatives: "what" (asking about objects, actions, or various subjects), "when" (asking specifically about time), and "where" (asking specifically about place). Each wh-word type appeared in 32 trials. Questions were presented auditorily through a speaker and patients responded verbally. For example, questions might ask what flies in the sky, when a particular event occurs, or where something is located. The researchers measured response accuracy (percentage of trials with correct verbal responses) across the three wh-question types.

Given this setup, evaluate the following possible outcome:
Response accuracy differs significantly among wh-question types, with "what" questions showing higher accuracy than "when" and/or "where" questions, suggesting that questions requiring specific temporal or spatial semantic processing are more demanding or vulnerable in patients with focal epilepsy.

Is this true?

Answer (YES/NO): NO